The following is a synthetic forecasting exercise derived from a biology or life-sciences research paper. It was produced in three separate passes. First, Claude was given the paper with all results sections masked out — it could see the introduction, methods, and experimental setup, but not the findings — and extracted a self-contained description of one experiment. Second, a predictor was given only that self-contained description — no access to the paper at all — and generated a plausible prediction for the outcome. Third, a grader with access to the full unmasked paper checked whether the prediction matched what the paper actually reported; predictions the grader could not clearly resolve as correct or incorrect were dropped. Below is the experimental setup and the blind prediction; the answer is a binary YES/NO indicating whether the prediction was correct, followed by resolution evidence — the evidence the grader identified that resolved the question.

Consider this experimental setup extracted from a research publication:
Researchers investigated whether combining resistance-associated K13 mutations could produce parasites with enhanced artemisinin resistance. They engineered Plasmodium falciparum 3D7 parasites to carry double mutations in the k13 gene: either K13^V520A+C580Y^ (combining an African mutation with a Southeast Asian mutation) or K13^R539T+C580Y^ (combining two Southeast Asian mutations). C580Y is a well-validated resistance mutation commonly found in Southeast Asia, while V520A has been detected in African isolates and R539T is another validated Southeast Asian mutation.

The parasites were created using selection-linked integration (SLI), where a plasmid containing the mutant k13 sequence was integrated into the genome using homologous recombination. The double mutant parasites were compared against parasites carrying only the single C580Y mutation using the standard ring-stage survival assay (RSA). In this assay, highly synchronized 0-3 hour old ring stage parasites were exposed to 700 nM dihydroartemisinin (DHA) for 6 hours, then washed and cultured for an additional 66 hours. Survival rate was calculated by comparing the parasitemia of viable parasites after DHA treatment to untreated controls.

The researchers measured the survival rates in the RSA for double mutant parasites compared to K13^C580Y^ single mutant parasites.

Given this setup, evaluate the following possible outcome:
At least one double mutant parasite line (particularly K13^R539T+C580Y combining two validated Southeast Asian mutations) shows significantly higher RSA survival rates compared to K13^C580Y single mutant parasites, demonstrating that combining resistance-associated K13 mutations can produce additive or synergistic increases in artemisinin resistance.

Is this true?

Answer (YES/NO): NO